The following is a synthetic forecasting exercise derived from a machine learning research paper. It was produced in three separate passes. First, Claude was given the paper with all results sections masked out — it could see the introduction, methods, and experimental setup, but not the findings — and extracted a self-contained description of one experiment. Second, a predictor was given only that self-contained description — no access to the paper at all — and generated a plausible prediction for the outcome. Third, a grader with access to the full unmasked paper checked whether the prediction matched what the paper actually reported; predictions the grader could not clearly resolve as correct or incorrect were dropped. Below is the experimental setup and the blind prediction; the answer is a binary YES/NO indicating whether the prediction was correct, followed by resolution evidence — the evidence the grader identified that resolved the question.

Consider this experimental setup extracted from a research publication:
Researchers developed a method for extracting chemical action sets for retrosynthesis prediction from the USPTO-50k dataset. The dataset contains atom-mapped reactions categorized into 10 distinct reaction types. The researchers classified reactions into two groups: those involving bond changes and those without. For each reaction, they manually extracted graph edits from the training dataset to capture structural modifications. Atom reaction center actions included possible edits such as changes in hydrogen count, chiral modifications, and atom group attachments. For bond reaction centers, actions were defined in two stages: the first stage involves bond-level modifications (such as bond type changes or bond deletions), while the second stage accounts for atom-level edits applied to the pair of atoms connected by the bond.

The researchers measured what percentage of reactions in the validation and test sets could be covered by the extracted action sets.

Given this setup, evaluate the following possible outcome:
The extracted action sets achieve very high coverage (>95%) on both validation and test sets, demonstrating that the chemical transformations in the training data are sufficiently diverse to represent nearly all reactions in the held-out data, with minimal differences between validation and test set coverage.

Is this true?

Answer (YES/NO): YES